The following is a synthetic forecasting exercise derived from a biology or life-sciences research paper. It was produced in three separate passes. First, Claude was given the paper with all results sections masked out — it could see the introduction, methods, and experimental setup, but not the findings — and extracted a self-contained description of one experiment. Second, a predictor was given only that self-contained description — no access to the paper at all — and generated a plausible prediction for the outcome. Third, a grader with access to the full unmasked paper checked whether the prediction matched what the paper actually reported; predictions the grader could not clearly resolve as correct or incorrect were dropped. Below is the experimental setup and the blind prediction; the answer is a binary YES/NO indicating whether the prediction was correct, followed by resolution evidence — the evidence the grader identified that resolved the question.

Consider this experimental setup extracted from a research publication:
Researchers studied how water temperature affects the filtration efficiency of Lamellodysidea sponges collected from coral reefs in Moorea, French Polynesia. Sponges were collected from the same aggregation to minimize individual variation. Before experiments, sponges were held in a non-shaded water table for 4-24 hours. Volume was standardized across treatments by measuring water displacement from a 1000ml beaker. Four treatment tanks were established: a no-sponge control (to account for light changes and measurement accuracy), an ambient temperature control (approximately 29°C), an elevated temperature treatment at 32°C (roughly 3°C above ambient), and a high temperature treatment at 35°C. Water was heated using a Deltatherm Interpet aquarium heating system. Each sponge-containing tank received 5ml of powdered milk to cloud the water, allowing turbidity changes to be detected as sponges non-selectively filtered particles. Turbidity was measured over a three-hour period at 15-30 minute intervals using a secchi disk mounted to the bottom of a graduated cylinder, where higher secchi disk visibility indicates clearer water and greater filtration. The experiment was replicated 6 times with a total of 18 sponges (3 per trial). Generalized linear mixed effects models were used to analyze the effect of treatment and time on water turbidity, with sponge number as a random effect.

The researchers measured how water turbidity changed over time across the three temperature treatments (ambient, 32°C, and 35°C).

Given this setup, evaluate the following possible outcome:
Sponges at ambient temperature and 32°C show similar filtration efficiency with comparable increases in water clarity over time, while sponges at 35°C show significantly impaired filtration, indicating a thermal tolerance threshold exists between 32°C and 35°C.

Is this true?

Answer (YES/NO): NO